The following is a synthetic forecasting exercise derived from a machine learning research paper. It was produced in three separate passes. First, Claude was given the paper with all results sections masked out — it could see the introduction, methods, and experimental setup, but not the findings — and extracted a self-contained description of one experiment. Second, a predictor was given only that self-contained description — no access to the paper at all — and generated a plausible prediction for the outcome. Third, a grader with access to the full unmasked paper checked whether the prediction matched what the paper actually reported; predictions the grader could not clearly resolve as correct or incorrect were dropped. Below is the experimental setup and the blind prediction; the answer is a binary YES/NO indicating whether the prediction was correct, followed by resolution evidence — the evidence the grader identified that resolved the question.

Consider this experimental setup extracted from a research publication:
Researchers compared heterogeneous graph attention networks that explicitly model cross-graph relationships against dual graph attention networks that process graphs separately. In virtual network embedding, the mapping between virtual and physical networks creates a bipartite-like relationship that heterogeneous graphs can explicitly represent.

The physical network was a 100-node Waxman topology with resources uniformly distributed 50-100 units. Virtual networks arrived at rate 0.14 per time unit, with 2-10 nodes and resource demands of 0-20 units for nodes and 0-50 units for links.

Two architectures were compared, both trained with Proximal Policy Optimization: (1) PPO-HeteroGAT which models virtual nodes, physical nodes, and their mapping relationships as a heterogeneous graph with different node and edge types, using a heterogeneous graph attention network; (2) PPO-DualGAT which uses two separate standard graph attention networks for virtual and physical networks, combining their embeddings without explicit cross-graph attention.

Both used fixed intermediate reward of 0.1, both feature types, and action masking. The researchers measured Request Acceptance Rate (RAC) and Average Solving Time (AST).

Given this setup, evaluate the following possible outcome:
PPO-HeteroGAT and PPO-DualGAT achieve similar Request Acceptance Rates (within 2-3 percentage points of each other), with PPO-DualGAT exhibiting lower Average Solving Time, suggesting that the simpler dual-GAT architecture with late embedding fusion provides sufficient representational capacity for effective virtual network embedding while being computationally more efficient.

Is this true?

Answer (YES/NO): NO